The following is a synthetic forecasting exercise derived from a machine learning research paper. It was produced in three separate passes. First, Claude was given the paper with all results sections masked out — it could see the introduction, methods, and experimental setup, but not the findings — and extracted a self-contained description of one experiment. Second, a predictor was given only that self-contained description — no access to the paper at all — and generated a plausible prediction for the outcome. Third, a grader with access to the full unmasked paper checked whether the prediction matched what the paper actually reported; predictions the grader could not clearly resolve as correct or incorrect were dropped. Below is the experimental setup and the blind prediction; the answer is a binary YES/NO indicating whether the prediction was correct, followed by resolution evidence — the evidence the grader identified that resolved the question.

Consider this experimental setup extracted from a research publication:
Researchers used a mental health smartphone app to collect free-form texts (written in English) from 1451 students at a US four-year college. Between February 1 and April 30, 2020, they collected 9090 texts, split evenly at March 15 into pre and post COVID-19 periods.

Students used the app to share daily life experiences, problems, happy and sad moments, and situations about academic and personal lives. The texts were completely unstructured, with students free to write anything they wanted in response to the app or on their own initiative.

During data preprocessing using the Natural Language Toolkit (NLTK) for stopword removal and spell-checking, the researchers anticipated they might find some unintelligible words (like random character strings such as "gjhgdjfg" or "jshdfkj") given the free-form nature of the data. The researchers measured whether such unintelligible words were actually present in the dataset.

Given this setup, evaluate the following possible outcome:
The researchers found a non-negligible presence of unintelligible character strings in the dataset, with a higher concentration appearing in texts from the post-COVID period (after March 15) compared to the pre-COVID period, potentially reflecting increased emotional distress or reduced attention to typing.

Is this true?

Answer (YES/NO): NO